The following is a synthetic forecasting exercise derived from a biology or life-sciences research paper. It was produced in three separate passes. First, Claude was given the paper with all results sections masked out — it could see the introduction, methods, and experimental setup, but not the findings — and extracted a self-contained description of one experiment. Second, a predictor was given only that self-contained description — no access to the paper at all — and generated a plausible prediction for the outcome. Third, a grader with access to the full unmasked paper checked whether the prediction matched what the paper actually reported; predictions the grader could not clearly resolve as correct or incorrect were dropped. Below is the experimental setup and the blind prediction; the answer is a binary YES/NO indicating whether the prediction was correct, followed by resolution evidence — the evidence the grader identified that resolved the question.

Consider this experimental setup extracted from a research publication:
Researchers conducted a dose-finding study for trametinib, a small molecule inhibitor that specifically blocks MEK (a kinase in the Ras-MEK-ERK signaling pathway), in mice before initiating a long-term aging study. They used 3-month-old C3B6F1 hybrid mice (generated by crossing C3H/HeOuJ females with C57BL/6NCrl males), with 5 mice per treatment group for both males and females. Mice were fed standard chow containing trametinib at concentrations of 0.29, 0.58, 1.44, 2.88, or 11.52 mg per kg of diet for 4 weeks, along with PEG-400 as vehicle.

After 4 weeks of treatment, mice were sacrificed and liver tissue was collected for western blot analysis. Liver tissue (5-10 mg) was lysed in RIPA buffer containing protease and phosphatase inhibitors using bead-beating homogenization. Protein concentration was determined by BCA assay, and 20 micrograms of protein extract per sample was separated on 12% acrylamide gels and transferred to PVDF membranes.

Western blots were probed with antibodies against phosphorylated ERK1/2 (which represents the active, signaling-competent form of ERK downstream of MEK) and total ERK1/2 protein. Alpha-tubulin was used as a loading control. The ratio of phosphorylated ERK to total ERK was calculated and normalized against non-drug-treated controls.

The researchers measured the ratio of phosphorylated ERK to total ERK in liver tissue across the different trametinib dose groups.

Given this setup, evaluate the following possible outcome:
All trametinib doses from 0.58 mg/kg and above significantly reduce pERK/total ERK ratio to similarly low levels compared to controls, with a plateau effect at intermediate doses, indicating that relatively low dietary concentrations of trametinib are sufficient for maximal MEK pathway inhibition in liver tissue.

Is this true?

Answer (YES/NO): NO